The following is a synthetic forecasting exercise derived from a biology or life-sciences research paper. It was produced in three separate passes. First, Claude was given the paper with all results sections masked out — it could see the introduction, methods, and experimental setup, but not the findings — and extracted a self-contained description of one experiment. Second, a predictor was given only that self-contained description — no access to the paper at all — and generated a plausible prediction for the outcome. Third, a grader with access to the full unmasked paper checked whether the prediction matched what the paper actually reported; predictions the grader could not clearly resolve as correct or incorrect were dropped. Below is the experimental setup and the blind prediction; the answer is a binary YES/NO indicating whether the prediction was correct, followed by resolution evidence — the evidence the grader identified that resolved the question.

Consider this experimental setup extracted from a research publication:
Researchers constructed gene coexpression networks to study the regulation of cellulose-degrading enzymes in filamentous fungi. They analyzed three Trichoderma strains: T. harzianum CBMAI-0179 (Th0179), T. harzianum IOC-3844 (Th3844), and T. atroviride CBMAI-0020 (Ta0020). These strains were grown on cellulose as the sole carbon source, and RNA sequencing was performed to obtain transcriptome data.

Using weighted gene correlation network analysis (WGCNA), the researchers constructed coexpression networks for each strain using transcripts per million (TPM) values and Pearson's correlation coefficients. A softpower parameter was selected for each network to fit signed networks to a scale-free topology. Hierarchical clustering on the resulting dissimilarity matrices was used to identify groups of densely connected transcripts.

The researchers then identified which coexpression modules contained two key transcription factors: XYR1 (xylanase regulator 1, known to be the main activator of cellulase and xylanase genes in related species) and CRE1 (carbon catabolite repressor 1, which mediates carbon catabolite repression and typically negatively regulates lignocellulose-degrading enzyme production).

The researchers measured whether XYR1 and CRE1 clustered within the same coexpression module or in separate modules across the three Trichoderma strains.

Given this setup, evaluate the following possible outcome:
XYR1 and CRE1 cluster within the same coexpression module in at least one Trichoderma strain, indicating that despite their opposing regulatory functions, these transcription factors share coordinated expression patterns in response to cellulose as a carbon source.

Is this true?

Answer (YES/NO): NO